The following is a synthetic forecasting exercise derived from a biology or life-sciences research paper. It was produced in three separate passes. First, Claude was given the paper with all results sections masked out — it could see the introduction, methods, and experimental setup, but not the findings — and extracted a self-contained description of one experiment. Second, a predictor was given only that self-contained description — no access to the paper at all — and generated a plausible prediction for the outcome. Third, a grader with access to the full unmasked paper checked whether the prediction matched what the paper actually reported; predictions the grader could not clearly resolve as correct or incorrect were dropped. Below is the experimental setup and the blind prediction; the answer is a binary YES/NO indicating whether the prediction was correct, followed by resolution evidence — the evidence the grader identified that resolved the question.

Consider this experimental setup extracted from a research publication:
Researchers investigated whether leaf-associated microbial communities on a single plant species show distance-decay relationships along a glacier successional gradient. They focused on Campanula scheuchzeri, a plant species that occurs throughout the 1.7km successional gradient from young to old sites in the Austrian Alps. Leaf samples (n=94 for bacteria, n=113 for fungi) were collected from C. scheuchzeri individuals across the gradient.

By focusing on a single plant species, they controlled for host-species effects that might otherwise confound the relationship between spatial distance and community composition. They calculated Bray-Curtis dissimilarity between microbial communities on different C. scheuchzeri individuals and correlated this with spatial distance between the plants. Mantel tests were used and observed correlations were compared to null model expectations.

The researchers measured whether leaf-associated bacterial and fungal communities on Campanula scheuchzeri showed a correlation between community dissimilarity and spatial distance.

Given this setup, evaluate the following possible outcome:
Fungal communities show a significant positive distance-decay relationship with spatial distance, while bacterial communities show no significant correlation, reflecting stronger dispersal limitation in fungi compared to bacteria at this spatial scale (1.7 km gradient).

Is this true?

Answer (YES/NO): NO